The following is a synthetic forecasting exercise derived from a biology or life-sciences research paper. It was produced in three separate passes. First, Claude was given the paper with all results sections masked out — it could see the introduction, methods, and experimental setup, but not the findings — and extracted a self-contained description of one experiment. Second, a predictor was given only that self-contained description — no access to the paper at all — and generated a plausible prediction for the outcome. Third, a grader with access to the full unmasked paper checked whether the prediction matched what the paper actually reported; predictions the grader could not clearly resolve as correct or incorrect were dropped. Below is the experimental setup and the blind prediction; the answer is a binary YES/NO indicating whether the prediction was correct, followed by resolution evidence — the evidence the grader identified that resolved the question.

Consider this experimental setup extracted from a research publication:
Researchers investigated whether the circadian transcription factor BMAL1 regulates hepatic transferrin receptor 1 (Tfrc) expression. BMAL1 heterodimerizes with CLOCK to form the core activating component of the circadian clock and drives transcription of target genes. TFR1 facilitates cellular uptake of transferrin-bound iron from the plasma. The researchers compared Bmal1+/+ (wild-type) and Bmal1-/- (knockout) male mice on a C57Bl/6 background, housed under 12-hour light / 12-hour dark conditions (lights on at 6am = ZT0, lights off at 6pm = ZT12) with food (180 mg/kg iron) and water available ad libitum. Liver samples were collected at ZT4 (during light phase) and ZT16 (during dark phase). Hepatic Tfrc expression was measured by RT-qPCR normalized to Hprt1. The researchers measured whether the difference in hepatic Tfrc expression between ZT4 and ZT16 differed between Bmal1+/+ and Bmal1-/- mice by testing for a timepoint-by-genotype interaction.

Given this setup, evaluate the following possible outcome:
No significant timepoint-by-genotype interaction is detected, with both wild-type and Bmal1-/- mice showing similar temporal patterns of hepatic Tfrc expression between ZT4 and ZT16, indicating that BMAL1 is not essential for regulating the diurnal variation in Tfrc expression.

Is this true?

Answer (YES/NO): NO